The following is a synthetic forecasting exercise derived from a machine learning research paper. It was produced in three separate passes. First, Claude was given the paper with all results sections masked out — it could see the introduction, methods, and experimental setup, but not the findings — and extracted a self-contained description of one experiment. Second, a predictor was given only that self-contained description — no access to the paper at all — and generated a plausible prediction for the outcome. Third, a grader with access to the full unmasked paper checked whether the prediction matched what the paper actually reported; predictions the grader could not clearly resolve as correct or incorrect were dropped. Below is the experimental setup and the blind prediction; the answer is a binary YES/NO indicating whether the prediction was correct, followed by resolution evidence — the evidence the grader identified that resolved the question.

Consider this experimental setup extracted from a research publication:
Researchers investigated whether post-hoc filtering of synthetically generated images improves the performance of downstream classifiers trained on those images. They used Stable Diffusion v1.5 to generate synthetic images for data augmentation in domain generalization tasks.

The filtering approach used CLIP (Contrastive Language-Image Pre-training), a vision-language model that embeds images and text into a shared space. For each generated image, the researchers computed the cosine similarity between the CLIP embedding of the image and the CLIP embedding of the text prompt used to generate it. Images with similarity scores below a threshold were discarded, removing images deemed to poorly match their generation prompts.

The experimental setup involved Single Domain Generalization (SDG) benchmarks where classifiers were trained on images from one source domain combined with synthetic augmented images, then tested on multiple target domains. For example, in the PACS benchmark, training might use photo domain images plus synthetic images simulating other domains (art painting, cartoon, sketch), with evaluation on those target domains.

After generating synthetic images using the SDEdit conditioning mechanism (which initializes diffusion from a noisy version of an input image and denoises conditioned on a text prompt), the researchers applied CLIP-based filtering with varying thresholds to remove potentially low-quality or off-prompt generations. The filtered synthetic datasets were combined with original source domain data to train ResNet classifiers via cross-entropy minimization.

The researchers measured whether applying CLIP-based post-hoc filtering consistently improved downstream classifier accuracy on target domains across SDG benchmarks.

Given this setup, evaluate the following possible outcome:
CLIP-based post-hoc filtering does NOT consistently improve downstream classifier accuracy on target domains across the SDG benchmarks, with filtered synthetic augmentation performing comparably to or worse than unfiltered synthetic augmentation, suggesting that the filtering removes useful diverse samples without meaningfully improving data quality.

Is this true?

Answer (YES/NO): YES